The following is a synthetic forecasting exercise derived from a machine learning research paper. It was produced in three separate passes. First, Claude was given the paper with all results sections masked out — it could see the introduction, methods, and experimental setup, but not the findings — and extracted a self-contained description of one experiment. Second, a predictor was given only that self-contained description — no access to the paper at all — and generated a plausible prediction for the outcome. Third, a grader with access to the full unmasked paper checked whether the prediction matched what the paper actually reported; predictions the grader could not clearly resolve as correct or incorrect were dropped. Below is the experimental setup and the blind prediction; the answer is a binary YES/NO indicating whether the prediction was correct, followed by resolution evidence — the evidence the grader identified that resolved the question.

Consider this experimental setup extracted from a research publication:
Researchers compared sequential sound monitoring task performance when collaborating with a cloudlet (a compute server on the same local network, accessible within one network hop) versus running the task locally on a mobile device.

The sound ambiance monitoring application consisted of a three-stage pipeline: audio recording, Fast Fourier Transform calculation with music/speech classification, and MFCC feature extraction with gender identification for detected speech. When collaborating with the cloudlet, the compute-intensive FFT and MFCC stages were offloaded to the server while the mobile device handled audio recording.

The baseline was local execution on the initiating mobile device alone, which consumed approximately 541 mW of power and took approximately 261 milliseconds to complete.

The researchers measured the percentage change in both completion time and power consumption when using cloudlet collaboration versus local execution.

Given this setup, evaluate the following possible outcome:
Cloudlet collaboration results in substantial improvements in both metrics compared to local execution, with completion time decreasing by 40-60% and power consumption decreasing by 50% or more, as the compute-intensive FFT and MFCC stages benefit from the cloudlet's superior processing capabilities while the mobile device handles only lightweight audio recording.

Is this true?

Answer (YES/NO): NO